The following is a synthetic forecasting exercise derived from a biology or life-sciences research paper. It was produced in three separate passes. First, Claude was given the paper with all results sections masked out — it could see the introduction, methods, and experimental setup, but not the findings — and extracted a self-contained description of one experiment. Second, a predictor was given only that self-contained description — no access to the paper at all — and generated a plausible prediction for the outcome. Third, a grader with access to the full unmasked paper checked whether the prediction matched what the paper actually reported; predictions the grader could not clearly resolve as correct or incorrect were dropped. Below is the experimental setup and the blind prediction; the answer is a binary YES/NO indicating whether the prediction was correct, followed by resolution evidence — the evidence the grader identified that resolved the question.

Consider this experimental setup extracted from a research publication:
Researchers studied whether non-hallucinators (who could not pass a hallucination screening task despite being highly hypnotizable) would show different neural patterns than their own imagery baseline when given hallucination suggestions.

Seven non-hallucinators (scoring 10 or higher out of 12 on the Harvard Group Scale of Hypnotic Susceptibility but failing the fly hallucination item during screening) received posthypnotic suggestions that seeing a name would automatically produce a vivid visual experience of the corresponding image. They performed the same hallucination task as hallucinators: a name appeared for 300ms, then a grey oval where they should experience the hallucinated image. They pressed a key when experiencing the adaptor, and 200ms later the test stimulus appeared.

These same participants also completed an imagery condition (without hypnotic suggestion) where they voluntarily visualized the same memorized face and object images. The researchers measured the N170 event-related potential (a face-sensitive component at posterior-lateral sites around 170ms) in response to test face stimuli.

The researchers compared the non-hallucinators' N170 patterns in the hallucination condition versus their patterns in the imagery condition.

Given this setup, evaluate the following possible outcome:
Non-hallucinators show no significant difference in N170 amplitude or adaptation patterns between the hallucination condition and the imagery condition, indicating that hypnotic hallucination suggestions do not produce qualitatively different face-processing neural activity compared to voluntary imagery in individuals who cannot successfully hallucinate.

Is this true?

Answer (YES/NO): YES